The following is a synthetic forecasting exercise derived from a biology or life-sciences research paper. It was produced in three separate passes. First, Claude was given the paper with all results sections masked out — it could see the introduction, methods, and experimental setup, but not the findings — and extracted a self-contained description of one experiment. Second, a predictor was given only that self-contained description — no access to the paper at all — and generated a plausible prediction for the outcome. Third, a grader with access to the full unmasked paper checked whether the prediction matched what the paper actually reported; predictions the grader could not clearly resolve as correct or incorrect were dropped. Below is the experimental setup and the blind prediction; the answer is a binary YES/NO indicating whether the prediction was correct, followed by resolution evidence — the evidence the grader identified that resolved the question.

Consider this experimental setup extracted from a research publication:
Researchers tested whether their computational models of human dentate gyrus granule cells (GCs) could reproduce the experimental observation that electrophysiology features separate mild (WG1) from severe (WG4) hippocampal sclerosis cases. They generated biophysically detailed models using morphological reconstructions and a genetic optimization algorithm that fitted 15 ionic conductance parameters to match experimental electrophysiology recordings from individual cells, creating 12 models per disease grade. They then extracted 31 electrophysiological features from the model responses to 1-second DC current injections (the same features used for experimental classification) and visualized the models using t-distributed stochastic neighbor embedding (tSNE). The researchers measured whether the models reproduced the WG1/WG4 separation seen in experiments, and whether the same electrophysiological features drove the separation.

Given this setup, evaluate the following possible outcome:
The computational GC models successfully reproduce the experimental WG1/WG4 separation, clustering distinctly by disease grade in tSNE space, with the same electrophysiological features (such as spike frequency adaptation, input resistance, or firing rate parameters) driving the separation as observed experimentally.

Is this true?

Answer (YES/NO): NO